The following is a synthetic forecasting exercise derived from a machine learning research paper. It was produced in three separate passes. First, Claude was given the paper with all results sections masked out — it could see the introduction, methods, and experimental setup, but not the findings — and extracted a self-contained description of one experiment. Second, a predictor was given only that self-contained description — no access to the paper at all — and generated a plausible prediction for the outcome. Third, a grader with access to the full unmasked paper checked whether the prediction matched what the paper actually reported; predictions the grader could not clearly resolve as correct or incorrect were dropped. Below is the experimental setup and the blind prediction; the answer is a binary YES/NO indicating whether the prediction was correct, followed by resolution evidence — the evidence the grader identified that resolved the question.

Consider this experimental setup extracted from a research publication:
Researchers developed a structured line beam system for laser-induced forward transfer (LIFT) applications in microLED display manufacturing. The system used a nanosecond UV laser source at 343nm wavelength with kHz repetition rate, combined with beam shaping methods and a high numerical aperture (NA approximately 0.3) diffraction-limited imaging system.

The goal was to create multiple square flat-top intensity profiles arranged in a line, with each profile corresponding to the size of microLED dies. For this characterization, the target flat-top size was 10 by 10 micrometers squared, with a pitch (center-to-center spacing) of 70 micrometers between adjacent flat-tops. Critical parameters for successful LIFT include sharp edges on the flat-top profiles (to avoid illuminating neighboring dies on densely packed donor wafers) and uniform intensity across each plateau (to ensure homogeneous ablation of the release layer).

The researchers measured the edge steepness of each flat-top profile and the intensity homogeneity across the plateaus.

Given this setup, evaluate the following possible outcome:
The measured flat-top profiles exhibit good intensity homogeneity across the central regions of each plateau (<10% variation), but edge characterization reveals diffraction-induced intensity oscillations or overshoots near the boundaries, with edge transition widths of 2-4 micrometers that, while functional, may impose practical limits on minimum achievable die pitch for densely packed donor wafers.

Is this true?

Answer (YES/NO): NO